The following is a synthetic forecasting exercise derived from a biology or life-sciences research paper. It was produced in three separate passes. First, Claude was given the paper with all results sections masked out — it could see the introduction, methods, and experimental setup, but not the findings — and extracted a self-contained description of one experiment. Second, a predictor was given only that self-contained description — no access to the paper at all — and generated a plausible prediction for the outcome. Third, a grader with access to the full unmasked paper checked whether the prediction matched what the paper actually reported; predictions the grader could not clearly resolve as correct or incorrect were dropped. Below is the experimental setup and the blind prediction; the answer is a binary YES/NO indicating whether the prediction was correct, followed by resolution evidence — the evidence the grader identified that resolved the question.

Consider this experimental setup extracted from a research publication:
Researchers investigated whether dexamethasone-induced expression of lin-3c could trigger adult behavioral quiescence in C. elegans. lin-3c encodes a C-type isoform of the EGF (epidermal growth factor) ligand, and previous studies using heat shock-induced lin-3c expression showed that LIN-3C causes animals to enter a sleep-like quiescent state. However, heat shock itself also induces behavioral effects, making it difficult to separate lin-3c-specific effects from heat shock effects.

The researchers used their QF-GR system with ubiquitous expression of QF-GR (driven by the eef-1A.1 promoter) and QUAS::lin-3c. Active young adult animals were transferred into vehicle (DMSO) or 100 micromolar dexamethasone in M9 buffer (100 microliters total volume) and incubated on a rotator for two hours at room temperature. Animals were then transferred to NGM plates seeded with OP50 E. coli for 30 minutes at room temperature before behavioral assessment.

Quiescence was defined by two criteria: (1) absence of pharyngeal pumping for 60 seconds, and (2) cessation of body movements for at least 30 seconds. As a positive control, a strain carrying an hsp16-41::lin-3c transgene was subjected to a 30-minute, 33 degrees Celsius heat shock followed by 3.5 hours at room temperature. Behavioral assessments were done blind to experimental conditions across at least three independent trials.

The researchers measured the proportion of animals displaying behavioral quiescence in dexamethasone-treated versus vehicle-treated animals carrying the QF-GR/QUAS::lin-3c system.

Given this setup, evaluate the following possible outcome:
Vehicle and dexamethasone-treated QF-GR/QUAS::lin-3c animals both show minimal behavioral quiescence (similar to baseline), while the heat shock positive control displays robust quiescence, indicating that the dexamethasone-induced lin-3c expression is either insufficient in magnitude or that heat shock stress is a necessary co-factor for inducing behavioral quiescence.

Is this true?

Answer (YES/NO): NO